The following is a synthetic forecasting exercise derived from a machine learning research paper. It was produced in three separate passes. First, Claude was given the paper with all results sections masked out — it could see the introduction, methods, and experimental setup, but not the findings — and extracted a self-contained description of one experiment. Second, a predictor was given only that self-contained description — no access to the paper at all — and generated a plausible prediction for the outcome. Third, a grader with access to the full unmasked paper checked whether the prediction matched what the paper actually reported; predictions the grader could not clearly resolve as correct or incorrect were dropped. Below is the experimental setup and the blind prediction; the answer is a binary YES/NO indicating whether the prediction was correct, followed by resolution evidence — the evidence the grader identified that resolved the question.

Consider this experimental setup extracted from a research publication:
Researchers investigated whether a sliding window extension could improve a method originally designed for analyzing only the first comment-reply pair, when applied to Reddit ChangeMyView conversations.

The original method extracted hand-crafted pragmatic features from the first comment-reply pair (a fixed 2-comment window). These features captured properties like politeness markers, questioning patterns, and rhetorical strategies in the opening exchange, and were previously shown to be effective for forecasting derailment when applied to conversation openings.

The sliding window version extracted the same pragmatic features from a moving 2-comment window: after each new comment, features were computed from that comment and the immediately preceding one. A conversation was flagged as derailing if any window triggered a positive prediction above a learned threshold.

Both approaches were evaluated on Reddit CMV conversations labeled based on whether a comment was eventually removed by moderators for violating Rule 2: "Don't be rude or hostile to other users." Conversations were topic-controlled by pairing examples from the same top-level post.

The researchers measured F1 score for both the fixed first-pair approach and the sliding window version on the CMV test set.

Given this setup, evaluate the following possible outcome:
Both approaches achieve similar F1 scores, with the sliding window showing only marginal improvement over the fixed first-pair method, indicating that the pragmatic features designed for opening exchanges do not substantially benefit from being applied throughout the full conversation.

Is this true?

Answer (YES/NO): NO